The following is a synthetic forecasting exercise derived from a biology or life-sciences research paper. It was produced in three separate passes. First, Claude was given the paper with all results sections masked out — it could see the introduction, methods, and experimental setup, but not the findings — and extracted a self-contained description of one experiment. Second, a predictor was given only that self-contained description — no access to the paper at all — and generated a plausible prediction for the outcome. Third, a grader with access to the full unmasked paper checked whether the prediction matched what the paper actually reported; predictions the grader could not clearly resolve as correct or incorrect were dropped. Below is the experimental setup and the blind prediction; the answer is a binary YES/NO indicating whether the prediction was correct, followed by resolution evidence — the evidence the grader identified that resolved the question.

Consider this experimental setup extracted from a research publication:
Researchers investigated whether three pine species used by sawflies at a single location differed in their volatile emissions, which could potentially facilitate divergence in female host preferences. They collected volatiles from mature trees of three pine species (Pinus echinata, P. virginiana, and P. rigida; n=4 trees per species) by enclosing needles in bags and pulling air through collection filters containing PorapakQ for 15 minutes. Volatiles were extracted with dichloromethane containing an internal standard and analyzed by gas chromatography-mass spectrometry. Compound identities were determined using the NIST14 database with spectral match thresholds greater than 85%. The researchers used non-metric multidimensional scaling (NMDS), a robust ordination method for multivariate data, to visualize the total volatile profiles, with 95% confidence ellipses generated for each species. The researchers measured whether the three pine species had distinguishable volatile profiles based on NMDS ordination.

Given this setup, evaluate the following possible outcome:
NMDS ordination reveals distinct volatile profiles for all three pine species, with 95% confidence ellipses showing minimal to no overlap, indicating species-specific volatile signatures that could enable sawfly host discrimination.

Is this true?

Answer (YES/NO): NO